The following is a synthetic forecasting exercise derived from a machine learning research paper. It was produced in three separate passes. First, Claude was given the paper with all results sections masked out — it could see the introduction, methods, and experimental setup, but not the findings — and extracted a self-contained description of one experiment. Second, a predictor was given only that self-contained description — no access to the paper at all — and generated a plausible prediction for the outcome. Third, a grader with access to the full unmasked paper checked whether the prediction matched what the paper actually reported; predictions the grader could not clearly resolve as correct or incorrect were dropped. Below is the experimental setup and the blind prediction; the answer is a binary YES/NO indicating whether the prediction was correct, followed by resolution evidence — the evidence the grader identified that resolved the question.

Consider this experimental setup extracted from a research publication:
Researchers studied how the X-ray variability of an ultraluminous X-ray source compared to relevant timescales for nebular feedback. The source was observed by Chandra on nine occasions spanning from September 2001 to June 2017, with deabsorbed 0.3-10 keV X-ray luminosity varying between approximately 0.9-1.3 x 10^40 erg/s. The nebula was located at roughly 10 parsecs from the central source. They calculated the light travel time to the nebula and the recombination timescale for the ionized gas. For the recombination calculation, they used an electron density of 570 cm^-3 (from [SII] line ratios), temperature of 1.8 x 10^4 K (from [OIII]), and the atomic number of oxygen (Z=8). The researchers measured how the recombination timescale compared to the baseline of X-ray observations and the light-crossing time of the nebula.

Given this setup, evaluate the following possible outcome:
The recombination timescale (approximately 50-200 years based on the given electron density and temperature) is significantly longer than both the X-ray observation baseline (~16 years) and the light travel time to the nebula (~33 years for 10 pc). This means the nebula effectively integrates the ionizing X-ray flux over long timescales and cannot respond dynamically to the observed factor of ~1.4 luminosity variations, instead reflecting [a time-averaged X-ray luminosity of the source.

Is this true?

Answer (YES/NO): NO